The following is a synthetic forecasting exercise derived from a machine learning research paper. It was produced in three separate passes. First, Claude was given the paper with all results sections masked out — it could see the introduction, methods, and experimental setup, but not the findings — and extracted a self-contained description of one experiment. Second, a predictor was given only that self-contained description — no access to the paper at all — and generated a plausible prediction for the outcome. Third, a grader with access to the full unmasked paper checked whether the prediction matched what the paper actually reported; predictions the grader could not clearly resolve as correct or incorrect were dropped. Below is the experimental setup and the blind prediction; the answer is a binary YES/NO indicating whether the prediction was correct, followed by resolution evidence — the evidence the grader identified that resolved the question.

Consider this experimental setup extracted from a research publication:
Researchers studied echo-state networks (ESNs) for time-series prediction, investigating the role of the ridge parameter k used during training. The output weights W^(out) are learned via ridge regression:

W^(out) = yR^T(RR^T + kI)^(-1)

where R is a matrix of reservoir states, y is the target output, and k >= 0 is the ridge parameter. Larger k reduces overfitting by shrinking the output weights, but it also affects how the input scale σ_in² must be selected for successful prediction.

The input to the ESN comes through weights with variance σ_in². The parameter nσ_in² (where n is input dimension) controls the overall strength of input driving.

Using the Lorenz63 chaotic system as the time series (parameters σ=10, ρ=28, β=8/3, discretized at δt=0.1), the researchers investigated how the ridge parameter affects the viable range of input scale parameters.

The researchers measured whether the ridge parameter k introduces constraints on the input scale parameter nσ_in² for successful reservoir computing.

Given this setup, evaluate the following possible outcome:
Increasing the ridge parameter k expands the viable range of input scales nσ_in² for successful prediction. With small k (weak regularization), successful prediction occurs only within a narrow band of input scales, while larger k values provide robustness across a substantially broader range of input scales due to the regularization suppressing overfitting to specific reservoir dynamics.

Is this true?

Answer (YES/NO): NO